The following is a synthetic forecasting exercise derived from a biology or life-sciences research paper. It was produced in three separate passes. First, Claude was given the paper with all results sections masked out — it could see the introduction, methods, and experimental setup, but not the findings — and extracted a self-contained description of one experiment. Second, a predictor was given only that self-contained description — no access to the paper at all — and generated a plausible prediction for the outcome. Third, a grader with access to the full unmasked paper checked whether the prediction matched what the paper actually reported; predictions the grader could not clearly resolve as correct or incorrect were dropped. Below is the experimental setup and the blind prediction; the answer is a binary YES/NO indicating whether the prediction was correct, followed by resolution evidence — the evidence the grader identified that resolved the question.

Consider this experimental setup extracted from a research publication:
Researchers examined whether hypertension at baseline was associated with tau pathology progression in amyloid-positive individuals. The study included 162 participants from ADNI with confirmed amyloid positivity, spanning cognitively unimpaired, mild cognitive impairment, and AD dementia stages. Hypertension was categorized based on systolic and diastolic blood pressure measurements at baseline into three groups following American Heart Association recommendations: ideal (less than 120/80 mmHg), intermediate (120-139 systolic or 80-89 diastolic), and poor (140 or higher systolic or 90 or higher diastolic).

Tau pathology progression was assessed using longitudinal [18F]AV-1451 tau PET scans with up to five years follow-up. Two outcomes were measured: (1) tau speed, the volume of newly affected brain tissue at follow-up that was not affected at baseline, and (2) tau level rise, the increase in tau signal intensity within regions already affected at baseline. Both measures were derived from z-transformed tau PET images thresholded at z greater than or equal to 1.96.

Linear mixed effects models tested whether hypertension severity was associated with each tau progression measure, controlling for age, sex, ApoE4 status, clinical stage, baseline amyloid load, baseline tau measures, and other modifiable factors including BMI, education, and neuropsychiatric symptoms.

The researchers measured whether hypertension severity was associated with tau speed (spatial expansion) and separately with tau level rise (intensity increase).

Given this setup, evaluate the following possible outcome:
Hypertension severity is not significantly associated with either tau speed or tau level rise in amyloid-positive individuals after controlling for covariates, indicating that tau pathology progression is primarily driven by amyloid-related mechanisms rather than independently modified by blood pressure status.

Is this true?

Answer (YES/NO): NO